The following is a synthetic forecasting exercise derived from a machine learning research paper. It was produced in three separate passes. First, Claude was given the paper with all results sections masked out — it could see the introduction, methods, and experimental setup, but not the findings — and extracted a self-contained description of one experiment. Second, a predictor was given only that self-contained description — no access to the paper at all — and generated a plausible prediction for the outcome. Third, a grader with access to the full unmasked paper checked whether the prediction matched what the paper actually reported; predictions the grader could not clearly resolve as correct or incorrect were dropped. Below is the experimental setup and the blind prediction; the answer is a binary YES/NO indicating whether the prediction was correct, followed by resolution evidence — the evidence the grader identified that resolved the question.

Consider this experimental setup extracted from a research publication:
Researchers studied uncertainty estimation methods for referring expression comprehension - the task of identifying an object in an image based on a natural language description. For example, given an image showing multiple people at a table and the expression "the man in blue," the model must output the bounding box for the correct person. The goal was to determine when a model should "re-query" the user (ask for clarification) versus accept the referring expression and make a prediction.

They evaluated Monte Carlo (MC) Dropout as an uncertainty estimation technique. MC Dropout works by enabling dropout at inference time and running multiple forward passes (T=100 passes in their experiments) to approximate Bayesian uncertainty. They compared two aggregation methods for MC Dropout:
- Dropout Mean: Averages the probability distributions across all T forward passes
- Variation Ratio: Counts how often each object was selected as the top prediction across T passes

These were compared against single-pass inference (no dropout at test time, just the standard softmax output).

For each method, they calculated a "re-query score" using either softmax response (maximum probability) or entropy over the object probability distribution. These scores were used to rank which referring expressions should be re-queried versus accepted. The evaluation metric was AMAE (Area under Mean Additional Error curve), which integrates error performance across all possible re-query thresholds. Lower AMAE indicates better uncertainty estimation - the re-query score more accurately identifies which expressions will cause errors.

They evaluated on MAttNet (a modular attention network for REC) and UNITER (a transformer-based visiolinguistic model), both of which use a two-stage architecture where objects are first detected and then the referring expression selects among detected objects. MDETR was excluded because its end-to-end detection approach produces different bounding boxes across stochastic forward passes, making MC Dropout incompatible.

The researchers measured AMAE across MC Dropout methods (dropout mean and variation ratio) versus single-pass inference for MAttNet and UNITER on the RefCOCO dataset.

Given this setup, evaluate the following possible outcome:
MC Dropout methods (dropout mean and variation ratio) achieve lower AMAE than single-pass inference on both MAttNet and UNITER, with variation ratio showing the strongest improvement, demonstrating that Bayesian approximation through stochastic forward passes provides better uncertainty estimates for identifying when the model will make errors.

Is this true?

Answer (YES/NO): NO